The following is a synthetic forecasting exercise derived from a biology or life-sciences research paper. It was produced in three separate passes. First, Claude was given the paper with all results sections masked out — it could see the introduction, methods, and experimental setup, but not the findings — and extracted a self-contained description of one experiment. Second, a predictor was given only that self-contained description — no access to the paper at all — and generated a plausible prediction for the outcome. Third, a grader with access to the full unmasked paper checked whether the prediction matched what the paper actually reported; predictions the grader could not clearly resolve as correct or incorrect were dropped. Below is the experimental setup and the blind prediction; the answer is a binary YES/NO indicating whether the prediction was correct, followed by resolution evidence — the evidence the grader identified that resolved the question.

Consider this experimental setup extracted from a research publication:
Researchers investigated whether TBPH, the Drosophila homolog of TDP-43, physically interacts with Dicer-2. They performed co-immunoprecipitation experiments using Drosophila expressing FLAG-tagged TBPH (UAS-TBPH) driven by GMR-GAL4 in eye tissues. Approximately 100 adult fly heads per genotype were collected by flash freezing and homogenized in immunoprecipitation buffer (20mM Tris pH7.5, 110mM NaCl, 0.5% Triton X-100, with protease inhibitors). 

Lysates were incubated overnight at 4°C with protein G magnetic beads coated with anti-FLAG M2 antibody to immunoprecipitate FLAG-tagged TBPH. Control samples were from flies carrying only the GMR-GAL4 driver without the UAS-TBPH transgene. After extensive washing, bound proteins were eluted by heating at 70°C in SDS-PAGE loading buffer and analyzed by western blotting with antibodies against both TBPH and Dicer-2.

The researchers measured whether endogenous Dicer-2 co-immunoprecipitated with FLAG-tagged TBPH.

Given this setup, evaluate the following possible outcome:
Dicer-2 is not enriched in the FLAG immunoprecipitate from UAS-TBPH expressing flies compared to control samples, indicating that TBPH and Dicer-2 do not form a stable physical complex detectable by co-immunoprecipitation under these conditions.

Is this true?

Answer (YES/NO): NO